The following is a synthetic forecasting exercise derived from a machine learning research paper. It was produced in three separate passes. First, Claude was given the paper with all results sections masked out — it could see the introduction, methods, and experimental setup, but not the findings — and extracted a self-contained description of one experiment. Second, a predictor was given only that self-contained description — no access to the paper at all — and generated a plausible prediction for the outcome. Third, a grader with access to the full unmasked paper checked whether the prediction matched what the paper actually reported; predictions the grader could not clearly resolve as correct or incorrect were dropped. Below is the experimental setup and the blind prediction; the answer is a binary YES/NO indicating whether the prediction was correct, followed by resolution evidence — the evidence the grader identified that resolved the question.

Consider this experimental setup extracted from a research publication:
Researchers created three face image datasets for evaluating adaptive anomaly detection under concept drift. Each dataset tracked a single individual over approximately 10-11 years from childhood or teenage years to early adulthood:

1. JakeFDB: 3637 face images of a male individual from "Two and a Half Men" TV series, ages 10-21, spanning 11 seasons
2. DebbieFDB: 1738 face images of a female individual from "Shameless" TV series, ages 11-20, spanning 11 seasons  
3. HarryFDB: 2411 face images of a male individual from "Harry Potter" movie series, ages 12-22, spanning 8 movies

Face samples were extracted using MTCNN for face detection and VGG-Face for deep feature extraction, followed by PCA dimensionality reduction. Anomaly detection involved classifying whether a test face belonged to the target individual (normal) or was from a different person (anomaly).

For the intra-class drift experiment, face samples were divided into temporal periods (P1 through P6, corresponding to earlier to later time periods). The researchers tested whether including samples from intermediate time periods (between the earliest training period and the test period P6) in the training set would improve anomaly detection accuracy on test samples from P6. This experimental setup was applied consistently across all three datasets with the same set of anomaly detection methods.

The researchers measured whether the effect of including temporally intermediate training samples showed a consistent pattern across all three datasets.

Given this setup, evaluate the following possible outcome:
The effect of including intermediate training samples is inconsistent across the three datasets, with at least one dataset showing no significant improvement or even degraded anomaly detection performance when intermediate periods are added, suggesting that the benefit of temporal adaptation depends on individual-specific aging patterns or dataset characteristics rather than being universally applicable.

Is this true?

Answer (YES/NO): NO